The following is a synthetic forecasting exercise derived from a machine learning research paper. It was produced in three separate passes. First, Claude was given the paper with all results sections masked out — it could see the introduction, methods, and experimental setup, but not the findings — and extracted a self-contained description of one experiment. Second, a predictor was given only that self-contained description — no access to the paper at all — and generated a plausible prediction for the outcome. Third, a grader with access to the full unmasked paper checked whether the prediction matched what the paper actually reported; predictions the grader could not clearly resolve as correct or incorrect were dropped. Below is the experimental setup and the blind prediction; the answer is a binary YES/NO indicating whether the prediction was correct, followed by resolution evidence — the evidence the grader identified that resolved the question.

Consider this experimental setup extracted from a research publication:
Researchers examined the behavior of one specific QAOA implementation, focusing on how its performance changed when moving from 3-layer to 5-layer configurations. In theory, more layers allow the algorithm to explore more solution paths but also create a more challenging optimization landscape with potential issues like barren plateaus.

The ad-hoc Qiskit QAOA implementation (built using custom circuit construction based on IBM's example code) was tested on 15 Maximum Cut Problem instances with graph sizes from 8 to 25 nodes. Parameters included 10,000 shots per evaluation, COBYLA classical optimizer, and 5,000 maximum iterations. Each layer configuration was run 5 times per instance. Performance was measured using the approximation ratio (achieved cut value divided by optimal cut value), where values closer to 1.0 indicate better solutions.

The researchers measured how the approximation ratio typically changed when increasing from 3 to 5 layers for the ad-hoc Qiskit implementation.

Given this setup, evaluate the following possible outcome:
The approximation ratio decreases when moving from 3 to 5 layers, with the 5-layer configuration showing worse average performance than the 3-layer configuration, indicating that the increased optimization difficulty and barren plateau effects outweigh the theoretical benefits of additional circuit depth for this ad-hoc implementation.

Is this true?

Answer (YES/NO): YES